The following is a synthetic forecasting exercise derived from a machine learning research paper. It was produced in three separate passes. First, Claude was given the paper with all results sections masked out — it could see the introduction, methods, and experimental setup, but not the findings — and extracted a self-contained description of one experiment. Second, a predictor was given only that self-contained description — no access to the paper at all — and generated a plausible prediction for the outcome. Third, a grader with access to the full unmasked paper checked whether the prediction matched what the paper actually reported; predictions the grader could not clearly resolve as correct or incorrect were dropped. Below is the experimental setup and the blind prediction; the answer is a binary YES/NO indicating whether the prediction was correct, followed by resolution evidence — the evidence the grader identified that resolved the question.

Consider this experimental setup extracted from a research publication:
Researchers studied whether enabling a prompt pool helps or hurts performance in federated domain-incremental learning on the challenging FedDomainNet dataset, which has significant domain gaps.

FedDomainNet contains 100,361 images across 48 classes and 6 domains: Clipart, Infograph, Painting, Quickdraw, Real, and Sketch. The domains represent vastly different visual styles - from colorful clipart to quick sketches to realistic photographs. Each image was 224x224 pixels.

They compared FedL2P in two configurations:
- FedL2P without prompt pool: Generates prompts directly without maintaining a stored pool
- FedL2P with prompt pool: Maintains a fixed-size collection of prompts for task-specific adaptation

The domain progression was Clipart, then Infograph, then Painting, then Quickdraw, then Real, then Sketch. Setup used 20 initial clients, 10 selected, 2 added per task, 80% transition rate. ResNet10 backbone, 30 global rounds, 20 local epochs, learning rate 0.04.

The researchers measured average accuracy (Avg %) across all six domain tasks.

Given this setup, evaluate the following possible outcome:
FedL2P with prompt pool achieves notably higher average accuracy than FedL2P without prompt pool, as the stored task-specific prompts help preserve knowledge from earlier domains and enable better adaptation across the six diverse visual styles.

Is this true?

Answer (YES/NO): NO